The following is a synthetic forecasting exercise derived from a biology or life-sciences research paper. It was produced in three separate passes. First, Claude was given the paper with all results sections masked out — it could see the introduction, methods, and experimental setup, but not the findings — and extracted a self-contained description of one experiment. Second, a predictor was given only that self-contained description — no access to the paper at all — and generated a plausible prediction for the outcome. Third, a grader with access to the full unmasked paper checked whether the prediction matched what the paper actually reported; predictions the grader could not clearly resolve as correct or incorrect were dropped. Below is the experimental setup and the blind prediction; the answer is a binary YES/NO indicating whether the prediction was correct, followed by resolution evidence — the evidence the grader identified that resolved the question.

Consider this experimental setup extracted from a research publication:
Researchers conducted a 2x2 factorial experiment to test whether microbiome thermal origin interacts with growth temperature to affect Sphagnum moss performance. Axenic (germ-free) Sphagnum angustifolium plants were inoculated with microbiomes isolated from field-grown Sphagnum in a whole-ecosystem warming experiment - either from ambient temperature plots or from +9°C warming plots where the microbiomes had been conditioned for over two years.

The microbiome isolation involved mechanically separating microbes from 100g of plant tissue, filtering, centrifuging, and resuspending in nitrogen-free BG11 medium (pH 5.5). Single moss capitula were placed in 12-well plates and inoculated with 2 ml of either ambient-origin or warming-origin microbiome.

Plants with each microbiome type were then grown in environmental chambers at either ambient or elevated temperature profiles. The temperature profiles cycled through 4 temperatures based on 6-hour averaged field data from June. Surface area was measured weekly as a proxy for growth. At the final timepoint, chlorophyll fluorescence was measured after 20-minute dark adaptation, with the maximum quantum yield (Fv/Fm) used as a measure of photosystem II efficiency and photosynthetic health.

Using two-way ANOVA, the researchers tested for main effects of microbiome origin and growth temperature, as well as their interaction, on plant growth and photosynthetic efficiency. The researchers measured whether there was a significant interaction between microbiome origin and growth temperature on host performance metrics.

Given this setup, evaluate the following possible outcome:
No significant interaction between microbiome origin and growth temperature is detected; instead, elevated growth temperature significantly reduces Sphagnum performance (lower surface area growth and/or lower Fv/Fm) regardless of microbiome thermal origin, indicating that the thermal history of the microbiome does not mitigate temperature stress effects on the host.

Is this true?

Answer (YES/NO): NO